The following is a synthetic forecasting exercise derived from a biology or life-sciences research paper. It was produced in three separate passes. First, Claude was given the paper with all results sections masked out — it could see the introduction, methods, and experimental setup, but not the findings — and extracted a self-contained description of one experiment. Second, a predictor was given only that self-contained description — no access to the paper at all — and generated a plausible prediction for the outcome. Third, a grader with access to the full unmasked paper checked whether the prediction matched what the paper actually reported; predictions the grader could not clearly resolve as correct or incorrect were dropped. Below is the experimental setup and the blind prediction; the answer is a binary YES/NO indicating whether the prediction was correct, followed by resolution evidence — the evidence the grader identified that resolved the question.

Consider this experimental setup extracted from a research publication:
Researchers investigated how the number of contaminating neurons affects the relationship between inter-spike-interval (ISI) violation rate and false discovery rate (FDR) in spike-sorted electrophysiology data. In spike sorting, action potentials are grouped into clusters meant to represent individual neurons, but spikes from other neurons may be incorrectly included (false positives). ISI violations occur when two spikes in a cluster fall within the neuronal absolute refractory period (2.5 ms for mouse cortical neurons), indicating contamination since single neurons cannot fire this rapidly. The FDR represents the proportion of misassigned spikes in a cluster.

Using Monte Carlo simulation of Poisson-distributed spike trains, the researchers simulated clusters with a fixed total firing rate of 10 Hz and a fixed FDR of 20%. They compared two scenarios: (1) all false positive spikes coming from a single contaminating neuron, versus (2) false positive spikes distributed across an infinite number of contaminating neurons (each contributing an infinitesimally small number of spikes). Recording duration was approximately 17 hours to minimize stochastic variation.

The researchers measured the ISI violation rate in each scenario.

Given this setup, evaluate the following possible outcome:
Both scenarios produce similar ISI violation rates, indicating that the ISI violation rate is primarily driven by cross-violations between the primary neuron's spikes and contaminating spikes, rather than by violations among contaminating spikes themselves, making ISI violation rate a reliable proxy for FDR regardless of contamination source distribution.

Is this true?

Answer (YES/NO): NO